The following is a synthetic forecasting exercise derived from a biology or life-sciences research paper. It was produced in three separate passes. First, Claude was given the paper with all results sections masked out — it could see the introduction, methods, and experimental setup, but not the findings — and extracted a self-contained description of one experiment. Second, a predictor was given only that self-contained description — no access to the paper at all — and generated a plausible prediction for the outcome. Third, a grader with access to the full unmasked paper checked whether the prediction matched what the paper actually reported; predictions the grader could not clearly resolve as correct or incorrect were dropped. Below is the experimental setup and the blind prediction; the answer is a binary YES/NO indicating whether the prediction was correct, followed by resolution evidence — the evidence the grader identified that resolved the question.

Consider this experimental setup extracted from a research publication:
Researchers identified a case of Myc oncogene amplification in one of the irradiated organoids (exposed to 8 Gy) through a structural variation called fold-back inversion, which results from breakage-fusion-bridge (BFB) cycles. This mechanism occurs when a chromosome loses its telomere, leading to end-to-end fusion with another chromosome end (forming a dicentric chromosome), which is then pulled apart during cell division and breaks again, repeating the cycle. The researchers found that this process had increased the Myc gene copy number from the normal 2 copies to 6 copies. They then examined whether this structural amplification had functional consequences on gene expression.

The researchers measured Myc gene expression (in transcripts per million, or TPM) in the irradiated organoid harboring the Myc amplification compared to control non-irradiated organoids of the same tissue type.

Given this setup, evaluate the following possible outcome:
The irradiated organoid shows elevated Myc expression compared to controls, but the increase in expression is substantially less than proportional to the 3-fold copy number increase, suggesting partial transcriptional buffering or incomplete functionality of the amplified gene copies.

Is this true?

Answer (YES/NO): NO